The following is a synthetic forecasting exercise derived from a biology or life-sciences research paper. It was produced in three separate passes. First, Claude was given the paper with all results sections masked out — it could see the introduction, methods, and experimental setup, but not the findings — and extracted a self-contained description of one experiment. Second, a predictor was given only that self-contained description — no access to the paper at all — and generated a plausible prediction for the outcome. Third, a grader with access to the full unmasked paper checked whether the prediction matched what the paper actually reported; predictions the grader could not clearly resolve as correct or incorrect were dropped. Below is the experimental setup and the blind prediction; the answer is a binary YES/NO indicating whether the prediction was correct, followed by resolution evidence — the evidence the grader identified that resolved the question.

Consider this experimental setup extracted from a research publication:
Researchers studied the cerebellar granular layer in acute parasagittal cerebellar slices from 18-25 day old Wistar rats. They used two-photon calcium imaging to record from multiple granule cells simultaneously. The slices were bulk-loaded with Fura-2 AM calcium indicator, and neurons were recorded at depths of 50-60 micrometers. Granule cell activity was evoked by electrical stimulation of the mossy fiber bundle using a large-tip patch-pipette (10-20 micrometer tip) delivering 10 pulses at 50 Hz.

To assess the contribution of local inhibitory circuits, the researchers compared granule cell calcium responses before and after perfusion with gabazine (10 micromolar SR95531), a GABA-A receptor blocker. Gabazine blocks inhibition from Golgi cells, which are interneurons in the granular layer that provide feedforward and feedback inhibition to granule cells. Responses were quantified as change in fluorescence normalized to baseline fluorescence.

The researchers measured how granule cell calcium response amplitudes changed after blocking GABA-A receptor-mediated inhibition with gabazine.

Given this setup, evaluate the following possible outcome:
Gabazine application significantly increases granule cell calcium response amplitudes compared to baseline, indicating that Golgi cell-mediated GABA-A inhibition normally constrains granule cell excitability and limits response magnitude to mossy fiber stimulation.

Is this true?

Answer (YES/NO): YES